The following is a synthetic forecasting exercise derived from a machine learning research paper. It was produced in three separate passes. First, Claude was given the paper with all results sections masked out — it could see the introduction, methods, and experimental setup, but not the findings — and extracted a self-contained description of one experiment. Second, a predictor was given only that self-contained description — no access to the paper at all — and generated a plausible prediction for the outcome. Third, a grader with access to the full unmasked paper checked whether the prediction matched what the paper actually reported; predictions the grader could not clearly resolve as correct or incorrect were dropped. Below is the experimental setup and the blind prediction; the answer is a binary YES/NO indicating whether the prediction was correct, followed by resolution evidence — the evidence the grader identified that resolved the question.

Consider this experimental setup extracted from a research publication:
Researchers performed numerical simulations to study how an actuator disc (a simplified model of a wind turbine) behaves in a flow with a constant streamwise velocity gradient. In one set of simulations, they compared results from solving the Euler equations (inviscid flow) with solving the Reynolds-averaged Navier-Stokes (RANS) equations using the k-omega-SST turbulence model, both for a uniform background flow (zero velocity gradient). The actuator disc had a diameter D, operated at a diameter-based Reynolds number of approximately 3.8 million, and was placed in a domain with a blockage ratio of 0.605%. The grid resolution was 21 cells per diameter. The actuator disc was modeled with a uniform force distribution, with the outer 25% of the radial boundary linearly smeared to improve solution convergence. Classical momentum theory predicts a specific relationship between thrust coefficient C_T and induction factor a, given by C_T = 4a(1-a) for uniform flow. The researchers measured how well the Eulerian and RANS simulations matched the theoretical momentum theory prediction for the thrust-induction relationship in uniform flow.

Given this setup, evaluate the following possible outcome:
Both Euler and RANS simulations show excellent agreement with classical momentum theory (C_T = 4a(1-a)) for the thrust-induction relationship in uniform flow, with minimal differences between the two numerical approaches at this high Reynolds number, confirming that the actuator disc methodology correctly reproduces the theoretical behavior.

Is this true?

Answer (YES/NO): NO